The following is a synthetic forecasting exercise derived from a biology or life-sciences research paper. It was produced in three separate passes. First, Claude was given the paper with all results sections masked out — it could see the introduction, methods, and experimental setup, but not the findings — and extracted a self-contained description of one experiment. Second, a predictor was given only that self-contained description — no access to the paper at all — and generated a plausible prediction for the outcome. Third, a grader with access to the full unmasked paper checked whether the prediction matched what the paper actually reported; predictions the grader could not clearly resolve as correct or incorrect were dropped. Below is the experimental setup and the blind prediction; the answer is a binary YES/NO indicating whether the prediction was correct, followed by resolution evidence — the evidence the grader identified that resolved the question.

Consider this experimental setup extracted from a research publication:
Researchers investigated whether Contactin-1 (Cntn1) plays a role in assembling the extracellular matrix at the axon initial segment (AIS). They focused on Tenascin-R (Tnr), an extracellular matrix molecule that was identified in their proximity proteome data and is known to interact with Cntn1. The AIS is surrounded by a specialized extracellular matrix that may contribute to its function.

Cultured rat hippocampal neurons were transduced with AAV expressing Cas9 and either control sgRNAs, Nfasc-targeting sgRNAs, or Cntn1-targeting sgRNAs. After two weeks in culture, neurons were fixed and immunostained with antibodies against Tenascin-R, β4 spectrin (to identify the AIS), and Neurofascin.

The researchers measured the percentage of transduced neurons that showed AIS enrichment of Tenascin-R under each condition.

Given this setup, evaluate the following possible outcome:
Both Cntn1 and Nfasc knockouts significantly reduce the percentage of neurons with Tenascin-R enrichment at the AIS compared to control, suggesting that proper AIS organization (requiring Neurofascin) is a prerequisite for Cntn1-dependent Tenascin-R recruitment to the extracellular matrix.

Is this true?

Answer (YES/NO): YES